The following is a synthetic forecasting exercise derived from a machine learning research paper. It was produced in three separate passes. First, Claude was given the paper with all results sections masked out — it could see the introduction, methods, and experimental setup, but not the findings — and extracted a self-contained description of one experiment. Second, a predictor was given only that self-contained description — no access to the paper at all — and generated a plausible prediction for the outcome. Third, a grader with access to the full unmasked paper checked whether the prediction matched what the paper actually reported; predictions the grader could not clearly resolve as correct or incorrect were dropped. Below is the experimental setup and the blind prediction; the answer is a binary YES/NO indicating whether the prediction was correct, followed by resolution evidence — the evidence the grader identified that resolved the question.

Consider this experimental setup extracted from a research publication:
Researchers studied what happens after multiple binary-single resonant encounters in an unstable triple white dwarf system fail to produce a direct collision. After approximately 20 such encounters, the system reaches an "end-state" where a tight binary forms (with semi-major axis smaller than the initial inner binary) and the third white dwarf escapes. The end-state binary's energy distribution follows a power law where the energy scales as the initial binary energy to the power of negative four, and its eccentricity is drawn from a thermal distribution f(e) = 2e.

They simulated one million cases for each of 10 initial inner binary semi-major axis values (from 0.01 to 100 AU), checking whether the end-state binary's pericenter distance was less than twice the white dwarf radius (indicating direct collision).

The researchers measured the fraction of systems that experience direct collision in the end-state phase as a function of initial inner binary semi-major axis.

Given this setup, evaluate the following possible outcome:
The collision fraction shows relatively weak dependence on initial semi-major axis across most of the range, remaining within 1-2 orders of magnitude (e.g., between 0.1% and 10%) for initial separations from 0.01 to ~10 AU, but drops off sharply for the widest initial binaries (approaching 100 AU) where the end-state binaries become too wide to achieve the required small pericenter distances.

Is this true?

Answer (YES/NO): NO